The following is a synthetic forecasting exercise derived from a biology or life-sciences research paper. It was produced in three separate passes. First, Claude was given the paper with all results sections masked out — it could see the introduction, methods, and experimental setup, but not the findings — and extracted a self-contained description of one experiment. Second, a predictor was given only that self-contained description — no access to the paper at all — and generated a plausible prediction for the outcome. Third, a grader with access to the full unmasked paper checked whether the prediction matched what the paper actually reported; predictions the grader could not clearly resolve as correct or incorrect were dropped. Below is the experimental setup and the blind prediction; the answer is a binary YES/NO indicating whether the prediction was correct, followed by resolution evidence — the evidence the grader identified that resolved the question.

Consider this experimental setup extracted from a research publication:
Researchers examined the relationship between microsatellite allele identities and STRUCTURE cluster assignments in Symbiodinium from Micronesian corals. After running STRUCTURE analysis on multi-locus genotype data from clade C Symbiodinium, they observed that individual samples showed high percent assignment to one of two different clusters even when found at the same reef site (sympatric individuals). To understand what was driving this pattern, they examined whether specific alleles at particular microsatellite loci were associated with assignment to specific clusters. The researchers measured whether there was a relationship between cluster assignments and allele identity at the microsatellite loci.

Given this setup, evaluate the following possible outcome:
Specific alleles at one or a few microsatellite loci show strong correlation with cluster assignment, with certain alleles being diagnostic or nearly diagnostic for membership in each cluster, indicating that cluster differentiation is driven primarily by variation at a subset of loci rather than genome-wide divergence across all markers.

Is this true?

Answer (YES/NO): YES